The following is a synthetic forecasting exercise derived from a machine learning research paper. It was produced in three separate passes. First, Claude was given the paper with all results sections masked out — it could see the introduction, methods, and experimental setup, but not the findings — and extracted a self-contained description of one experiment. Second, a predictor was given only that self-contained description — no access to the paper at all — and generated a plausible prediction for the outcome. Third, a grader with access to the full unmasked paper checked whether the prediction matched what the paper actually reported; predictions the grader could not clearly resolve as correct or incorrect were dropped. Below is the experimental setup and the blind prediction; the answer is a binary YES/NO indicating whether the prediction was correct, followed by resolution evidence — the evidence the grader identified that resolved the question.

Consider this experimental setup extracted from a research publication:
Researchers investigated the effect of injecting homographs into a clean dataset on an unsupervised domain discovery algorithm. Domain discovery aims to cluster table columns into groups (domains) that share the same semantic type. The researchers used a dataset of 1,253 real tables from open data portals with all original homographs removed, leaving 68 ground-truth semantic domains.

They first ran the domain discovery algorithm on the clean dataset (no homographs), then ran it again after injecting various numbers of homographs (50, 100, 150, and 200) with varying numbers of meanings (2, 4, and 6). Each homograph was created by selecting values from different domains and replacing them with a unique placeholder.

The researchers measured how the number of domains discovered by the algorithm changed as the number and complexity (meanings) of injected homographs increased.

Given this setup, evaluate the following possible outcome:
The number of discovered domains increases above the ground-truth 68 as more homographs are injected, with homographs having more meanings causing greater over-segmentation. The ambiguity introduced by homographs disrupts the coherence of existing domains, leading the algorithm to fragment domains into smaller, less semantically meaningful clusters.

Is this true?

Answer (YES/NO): YES